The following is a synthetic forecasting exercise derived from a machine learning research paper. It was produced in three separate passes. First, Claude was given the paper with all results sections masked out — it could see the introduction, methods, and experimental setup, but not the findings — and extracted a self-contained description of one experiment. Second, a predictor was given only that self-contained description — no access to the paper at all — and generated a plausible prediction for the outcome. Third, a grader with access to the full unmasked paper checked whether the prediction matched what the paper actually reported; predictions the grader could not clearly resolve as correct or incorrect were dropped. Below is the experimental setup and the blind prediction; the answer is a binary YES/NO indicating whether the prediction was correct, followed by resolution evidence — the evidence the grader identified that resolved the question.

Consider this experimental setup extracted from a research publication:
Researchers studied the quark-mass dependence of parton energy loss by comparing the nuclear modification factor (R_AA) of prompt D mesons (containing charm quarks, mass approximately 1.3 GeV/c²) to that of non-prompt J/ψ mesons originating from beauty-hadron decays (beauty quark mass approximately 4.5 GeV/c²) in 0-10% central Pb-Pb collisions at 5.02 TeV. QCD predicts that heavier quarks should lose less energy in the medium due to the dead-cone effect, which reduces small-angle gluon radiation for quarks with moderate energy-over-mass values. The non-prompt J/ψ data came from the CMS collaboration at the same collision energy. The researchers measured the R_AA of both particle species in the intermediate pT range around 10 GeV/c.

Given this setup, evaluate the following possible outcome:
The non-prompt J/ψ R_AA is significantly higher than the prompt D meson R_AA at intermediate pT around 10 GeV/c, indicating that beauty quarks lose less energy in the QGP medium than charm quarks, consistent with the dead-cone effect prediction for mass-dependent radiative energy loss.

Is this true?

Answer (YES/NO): YES